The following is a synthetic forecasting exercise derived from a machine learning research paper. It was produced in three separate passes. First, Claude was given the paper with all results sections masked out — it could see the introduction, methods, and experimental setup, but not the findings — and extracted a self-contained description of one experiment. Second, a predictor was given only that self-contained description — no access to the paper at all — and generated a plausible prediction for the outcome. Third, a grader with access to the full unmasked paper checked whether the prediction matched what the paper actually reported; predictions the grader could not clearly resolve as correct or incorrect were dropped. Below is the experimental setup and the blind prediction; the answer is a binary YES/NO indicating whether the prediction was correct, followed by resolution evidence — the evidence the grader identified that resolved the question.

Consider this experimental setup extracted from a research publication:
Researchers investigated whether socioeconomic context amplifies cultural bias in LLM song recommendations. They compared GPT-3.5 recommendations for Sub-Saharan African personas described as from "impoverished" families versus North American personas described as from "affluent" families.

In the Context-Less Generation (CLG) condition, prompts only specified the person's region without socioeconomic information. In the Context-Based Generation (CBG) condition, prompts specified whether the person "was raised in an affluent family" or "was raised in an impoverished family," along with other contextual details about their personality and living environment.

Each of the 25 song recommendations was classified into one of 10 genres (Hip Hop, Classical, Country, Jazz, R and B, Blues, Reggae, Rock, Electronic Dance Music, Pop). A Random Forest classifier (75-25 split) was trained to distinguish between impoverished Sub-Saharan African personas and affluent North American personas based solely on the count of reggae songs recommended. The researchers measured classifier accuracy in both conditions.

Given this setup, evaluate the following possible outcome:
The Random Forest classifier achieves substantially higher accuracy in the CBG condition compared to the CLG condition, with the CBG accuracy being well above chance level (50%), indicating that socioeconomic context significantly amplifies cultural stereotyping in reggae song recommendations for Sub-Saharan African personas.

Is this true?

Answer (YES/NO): YES